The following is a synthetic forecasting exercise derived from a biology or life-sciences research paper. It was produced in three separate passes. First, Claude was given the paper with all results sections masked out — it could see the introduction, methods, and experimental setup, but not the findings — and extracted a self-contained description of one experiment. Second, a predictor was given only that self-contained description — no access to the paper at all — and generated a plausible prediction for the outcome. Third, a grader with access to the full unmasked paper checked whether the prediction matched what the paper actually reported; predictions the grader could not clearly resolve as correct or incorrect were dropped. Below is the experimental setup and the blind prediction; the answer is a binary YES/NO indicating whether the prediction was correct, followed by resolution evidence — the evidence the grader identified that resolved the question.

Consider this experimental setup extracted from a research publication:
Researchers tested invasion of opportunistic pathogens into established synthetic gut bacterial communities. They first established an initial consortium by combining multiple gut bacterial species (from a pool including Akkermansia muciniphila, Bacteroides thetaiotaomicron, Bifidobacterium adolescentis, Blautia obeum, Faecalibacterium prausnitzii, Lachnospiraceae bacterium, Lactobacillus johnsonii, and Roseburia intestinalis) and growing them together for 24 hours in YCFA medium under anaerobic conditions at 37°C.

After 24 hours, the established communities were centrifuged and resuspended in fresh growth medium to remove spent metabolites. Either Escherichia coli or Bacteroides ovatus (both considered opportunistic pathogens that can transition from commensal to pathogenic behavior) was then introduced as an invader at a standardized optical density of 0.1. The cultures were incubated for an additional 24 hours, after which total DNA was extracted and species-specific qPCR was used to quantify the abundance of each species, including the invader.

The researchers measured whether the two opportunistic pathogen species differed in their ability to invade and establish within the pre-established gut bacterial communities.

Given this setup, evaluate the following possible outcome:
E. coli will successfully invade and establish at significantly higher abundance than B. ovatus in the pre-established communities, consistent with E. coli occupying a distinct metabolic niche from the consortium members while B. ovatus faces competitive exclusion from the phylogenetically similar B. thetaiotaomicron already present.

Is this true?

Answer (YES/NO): NO